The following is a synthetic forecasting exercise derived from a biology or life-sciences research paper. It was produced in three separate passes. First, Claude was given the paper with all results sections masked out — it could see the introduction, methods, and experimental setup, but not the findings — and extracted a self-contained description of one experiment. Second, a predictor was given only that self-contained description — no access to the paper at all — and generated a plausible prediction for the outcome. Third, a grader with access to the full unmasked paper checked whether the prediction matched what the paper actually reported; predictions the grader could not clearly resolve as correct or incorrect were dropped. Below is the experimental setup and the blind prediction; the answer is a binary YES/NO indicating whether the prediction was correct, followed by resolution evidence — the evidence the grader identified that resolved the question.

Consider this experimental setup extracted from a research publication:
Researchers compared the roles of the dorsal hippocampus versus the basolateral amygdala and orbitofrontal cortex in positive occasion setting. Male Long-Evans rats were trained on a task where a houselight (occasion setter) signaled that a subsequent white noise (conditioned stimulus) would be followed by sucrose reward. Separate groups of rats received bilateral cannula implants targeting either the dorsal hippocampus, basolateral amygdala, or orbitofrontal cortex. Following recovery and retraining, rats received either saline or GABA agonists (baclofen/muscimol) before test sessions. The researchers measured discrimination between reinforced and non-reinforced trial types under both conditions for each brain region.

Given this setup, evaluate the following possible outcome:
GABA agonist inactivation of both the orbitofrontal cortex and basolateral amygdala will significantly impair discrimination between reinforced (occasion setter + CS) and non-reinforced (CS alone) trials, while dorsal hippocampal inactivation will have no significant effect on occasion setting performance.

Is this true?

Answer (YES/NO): YES